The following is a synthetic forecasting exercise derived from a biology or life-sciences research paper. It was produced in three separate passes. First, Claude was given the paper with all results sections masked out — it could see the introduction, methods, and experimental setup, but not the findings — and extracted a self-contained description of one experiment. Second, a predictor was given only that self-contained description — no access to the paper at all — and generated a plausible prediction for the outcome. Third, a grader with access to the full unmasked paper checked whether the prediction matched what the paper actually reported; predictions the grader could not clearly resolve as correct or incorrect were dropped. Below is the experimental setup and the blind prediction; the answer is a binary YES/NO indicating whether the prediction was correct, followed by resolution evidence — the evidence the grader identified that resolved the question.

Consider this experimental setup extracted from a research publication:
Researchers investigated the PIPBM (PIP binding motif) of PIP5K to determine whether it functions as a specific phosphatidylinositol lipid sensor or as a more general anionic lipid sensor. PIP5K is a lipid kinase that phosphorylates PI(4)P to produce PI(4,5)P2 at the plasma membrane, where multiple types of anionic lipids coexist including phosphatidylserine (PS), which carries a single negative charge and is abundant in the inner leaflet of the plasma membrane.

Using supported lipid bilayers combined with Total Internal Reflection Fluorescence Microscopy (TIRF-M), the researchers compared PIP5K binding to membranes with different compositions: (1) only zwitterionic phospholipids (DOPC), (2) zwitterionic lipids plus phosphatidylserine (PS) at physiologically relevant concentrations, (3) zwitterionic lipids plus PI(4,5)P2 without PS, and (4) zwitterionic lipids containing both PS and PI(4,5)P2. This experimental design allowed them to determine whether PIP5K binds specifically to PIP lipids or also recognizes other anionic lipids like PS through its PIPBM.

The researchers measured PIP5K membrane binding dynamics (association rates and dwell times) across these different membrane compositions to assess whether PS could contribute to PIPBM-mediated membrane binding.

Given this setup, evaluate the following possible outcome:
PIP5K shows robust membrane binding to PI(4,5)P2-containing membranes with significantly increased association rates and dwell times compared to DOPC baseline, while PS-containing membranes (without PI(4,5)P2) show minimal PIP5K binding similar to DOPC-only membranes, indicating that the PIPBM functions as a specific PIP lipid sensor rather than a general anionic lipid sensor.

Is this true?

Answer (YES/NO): NO